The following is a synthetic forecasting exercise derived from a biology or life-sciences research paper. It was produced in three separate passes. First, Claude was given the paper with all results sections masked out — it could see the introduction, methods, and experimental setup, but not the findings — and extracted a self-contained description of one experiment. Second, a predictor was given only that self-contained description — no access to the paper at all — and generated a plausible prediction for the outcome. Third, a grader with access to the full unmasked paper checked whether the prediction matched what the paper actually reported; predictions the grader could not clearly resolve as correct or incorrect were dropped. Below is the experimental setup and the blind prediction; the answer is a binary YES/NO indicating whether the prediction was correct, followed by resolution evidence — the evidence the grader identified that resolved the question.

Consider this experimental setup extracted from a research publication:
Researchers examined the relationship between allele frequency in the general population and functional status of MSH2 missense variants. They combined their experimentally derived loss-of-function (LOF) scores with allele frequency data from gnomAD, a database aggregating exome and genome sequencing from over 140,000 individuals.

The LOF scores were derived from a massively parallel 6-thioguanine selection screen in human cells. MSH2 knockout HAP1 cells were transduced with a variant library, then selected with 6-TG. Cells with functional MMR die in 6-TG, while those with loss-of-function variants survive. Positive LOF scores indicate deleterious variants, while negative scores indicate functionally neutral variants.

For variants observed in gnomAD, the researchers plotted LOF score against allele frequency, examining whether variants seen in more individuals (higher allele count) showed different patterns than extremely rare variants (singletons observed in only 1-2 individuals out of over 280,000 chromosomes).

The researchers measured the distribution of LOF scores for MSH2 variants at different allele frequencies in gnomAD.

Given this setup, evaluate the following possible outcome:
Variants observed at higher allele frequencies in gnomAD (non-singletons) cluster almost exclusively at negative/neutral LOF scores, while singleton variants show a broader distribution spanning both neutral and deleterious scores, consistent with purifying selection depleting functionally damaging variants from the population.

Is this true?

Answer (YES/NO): YES